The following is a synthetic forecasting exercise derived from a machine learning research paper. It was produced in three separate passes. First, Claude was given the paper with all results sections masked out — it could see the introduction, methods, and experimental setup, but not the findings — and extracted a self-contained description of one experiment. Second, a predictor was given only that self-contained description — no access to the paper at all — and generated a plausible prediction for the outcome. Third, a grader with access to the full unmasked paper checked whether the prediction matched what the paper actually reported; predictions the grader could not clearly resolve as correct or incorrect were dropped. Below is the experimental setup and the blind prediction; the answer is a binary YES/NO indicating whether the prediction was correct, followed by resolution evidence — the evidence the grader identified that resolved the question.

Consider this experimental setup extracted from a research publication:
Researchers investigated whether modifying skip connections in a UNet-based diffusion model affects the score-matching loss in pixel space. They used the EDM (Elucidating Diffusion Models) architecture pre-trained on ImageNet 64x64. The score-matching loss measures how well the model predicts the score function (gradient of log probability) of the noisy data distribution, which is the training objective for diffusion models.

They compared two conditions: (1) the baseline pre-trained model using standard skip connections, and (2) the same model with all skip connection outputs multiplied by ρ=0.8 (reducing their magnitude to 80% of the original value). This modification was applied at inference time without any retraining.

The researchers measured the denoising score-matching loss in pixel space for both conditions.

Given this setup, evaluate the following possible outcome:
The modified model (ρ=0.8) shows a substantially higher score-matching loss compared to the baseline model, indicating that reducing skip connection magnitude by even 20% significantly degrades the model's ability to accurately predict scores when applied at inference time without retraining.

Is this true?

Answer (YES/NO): NO